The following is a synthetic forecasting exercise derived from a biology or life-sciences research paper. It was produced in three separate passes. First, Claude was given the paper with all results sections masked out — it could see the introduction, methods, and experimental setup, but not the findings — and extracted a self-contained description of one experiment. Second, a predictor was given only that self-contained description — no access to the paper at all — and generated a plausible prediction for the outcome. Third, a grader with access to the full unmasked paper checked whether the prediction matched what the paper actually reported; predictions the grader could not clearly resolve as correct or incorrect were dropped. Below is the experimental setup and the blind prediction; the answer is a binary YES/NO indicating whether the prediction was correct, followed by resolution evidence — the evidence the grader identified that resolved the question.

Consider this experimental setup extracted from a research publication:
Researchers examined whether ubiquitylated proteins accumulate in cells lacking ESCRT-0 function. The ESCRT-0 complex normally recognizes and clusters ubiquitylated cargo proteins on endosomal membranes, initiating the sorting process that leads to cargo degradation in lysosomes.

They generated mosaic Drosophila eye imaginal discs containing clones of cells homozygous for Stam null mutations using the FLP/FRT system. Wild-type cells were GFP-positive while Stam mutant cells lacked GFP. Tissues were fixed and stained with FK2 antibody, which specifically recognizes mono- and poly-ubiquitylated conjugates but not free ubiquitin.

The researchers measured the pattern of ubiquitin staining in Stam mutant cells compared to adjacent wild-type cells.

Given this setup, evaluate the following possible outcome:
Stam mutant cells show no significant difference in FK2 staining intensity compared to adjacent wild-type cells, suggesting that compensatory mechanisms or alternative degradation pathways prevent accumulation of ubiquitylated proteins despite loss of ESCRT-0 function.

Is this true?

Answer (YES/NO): NO